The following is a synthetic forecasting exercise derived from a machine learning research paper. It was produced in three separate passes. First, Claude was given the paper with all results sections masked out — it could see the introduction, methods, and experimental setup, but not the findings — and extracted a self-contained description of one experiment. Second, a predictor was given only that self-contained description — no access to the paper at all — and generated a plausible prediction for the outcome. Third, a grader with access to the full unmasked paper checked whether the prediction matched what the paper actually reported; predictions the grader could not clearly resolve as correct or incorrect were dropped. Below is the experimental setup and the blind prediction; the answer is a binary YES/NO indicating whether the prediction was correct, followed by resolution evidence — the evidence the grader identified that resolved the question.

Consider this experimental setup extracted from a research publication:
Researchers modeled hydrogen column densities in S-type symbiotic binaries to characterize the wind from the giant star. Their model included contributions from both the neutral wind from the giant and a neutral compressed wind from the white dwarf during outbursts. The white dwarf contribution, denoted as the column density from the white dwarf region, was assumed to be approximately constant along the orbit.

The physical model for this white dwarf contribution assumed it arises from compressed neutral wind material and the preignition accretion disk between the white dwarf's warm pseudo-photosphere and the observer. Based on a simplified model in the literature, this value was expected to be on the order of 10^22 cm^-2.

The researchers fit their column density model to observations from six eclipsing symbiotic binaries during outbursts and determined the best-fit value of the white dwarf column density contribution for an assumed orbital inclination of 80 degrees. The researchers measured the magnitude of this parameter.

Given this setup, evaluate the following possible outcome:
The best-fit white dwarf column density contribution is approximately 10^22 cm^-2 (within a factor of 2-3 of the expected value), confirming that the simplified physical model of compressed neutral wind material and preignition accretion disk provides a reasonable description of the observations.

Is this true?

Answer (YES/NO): YES